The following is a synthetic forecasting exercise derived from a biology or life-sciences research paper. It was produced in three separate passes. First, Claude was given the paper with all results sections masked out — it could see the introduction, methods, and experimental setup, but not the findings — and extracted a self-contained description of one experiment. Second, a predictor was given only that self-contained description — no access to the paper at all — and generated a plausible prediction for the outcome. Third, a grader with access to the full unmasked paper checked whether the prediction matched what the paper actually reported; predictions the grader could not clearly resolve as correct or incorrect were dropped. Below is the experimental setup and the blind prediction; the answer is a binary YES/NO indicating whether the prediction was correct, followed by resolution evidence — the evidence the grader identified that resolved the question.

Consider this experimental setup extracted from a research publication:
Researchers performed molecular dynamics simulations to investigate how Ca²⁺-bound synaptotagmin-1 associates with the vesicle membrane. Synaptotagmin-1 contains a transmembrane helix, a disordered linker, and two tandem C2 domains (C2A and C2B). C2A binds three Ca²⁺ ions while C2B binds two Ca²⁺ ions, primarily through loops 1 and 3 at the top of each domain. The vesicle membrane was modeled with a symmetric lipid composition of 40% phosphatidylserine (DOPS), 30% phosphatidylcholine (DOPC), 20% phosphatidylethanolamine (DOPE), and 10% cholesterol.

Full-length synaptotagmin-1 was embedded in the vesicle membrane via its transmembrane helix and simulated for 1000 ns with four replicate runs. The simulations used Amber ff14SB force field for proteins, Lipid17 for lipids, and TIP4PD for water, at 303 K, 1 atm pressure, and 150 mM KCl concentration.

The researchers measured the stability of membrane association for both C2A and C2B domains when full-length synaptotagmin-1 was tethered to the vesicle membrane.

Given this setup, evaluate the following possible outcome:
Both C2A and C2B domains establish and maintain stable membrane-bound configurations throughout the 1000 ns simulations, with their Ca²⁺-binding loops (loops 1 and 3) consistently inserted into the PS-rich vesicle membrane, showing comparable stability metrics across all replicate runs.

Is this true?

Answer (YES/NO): NO